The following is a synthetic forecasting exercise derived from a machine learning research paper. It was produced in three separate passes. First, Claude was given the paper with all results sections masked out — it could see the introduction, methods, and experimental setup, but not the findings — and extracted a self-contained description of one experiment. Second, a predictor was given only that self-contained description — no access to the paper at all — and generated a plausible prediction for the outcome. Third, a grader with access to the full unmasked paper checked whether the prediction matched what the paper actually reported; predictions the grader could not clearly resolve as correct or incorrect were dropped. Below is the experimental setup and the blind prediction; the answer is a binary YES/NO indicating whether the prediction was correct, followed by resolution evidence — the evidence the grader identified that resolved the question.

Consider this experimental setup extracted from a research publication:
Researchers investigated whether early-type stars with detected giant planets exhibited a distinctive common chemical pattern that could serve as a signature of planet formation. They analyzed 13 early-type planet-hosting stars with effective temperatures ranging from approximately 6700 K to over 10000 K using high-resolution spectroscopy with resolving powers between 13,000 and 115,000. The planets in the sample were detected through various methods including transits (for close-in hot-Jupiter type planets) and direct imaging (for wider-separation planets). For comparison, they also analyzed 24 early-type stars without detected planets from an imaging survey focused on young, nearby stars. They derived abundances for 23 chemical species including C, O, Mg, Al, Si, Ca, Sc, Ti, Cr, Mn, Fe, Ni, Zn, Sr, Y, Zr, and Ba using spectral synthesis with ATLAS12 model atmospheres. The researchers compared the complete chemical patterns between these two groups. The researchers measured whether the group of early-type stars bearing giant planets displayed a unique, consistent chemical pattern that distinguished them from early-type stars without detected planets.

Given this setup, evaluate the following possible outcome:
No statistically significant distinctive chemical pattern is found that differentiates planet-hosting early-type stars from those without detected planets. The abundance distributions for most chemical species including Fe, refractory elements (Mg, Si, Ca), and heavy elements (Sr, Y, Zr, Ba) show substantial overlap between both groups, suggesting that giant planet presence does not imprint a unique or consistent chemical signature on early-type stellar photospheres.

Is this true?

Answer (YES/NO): YES